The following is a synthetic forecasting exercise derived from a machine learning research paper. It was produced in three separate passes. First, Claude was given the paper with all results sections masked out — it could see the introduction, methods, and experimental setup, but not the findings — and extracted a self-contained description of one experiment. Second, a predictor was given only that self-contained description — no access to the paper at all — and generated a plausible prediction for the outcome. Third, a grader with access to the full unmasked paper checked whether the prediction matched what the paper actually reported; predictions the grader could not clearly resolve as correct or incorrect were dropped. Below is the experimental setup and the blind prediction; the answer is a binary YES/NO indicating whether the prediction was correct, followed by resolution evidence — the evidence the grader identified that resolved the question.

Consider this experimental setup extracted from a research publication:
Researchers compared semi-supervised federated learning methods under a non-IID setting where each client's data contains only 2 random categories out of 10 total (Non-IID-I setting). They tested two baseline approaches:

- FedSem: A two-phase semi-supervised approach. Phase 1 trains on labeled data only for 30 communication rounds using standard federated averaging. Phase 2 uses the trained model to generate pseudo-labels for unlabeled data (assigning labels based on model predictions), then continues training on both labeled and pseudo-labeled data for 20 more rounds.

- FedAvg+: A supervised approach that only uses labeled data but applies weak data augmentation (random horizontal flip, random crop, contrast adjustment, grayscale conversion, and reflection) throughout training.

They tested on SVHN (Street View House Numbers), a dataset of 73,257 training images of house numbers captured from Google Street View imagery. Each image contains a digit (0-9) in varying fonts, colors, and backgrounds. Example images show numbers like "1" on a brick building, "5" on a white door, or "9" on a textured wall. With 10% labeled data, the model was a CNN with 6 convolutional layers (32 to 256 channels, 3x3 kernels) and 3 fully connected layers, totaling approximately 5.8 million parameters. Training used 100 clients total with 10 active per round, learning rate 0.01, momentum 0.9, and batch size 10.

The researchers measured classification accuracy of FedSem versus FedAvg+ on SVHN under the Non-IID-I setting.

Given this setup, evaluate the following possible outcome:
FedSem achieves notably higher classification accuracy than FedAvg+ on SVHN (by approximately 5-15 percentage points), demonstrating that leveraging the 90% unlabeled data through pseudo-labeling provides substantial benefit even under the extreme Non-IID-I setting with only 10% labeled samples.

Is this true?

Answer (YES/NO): NO